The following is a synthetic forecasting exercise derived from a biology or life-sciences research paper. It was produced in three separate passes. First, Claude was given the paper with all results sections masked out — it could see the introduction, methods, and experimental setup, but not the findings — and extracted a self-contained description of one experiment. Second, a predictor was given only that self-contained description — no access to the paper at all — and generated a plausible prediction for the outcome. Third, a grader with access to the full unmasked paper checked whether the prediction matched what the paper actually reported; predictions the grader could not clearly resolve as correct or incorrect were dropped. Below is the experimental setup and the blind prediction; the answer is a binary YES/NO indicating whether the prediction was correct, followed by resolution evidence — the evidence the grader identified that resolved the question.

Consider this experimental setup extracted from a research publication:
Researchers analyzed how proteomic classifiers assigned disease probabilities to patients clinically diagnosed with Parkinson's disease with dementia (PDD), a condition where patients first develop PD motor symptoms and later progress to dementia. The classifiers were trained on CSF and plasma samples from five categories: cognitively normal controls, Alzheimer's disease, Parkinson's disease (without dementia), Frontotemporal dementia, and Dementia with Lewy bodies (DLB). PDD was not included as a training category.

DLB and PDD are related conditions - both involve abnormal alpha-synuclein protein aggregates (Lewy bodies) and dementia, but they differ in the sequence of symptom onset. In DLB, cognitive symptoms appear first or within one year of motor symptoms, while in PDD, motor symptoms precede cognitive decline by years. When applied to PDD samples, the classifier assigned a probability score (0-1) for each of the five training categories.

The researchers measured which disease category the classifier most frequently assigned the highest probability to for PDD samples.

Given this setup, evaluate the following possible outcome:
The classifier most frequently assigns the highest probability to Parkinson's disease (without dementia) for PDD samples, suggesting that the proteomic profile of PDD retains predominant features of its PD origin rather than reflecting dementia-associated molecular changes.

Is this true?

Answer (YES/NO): YES